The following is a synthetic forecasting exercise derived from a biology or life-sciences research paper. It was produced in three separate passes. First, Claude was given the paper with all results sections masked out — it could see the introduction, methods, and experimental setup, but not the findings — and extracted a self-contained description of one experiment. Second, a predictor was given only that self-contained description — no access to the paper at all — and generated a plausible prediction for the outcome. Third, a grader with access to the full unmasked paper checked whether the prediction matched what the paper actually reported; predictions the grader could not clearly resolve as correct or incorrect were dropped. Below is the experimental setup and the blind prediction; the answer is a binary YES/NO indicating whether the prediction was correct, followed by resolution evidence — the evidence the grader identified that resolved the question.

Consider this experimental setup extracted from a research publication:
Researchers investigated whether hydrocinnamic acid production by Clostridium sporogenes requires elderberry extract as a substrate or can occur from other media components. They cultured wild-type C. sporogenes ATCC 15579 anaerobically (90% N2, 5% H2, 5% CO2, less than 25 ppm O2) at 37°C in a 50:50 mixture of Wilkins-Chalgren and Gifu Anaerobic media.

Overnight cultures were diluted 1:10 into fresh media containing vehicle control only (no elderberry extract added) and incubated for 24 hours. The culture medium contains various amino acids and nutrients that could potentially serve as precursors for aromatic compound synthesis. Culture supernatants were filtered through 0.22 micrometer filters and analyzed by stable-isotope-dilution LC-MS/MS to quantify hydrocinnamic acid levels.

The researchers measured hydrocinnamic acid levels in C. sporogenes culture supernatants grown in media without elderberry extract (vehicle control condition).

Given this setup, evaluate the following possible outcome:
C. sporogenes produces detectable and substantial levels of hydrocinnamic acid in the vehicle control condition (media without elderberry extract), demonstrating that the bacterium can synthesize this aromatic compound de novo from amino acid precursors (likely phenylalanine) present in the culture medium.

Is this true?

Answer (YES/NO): YES